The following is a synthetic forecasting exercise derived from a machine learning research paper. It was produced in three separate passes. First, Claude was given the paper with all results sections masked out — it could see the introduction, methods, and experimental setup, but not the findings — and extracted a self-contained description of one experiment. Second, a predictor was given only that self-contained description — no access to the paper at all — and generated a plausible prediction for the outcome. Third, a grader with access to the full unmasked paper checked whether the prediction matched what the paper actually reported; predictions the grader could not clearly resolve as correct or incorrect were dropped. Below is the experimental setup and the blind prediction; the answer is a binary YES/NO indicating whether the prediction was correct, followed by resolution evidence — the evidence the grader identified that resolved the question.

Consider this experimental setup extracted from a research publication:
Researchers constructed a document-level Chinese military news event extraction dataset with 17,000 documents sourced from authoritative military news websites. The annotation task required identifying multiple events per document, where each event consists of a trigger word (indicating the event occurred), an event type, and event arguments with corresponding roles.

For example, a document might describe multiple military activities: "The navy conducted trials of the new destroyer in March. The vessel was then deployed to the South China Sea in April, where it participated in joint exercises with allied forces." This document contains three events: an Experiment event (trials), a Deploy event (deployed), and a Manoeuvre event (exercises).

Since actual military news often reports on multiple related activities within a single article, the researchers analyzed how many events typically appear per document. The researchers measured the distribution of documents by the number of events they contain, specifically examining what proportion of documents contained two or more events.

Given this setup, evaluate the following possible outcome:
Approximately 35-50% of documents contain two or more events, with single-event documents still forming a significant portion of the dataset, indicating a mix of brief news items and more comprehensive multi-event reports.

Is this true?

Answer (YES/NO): YES